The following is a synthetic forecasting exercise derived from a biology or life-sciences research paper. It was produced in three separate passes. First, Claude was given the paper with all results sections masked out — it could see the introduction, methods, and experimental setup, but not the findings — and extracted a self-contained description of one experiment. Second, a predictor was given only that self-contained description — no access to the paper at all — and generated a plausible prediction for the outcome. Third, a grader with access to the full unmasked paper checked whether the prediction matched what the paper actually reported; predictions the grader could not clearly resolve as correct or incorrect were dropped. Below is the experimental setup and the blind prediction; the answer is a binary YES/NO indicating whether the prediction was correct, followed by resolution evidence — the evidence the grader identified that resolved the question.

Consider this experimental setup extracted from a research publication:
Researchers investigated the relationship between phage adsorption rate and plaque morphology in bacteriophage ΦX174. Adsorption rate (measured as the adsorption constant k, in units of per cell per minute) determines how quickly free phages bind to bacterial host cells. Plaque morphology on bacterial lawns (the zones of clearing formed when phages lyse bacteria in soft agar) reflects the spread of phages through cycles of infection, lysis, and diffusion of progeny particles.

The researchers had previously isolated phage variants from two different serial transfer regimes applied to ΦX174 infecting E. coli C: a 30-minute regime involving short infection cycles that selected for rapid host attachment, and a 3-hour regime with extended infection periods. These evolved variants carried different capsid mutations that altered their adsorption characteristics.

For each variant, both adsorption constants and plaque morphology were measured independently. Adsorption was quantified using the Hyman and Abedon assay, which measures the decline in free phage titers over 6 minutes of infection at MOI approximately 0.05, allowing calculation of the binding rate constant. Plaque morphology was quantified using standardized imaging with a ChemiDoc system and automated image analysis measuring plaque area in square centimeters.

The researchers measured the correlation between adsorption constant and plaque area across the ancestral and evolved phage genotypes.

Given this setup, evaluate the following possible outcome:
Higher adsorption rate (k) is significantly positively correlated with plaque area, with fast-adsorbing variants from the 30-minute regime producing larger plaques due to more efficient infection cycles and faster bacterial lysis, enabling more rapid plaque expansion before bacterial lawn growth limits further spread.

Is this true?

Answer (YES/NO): NO